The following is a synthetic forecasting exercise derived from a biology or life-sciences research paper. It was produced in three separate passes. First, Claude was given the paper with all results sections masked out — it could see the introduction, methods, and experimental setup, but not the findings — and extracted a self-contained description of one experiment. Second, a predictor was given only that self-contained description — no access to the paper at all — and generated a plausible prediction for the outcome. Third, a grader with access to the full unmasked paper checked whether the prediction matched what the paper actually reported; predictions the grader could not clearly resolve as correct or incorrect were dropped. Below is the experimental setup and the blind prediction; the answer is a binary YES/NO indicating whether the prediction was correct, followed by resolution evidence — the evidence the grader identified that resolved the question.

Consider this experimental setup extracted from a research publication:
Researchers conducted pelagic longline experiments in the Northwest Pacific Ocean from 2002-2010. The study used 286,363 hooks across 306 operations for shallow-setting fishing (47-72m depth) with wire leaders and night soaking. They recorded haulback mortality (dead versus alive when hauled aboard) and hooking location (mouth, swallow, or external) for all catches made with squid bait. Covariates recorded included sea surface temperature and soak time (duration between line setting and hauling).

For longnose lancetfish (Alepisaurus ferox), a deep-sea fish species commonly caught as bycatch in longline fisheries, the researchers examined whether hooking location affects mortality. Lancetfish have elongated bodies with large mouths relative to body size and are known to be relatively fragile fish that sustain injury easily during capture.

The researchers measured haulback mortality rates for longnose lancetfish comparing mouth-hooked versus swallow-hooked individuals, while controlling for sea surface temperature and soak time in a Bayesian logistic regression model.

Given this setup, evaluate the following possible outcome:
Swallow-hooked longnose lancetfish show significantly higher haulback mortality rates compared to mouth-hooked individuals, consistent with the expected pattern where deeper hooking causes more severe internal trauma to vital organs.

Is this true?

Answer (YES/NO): NO